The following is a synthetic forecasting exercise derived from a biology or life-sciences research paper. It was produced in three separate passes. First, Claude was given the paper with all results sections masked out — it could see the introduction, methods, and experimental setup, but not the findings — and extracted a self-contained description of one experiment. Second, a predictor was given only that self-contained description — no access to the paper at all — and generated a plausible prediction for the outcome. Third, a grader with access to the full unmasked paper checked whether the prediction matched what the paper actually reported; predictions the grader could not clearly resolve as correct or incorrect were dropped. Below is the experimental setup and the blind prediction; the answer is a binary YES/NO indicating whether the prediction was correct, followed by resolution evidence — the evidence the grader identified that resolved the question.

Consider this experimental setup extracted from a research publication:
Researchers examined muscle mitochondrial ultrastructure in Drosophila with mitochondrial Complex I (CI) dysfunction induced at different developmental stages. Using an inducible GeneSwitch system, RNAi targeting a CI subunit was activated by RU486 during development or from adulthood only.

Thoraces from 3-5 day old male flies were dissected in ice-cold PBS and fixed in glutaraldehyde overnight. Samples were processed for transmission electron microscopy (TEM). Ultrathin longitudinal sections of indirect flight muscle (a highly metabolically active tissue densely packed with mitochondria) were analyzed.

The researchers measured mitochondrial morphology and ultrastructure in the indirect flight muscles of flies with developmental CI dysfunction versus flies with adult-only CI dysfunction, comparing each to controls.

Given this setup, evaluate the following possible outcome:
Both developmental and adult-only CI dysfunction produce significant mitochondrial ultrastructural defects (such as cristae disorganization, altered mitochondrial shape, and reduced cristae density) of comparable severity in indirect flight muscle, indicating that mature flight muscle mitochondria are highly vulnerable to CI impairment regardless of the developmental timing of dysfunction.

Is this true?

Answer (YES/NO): NO